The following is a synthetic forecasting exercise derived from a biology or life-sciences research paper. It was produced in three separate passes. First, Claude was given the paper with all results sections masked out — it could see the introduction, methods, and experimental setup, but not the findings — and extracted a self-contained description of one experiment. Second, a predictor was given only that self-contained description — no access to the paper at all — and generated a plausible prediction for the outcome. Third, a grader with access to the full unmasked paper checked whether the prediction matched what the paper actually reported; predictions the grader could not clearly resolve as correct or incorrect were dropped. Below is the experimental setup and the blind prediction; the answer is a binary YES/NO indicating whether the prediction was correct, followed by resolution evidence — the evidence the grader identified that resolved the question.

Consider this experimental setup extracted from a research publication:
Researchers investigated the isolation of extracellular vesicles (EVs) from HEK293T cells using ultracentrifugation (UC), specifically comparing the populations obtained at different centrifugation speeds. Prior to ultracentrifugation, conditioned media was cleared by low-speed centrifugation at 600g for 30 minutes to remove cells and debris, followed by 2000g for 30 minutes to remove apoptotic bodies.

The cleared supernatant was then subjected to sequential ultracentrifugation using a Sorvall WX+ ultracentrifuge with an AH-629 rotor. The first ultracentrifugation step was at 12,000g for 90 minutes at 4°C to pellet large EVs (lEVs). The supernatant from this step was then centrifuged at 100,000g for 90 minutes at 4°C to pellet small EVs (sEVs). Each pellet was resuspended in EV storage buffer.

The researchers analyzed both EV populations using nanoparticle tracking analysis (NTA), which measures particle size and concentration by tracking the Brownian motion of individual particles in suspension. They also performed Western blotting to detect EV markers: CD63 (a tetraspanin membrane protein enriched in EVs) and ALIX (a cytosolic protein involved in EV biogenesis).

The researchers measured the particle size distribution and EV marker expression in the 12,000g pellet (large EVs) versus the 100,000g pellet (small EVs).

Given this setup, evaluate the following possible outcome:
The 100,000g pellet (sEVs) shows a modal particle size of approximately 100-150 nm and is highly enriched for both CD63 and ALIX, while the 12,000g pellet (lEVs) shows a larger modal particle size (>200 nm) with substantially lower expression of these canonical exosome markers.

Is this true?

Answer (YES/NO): NO